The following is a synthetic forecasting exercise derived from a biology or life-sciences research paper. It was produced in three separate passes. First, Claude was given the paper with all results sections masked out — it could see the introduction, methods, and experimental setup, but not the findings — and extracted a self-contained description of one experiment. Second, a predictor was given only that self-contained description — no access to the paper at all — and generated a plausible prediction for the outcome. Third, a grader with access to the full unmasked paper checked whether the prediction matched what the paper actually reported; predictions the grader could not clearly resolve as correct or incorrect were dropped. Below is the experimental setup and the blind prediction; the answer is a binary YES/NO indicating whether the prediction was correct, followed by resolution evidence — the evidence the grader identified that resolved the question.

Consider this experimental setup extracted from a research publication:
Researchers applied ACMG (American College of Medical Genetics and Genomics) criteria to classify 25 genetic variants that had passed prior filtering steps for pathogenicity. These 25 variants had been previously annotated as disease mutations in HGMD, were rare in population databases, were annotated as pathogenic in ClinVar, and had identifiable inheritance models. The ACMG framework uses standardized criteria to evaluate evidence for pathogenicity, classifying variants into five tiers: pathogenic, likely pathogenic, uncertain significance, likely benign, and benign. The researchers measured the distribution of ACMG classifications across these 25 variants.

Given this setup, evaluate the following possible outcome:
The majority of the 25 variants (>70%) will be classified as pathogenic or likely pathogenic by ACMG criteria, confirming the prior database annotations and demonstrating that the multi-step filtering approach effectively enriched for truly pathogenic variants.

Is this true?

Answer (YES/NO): NO